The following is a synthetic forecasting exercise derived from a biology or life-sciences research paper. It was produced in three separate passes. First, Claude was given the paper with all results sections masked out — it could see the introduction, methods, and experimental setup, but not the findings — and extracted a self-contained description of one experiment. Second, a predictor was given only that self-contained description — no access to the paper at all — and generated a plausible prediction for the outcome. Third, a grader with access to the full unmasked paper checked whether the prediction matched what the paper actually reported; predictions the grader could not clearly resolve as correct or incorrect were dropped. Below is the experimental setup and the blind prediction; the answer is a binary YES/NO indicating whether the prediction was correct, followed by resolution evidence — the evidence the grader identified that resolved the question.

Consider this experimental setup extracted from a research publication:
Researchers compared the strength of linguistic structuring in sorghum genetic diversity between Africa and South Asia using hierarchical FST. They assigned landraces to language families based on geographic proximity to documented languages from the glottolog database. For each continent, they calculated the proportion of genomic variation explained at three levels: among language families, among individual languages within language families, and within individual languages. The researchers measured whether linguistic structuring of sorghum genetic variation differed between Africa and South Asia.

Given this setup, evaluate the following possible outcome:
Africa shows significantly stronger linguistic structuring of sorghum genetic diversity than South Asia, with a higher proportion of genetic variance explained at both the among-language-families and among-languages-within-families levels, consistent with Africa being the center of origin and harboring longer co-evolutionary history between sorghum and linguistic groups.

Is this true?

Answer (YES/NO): YES